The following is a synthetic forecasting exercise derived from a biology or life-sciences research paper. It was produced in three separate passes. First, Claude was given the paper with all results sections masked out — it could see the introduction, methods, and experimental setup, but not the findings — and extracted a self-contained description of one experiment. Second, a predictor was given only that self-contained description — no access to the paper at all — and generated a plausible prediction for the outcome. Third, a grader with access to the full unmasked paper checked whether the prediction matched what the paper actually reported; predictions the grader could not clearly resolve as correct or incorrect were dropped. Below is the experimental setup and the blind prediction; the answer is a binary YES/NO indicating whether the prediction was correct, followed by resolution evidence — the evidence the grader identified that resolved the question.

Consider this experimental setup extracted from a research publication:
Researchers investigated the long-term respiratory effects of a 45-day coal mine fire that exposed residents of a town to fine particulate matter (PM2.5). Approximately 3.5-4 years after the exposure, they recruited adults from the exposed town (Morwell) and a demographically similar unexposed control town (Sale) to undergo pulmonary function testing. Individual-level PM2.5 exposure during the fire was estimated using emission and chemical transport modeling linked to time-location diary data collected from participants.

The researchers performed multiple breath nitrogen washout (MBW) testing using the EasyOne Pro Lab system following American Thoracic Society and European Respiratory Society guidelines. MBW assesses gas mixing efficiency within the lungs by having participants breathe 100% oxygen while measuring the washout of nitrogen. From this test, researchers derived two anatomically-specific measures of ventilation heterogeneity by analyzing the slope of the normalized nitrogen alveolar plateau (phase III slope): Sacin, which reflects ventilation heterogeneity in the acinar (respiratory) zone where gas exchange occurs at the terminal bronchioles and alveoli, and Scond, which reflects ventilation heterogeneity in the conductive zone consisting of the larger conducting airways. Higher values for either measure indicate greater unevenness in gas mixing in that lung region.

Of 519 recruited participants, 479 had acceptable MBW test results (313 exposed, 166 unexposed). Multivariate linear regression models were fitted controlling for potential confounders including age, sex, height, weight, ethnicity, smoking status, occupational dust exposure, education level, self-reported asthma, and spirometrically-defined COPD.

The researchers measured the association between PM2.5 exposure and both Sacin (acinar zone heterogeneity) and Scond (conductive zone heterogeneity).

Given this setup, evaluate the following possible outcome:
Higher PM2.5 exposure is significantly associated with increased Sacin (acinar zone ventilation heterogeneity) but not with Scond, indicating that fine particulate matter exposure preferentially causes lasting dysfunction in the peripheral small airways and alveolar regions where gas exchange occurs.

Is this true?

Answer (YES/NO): NO